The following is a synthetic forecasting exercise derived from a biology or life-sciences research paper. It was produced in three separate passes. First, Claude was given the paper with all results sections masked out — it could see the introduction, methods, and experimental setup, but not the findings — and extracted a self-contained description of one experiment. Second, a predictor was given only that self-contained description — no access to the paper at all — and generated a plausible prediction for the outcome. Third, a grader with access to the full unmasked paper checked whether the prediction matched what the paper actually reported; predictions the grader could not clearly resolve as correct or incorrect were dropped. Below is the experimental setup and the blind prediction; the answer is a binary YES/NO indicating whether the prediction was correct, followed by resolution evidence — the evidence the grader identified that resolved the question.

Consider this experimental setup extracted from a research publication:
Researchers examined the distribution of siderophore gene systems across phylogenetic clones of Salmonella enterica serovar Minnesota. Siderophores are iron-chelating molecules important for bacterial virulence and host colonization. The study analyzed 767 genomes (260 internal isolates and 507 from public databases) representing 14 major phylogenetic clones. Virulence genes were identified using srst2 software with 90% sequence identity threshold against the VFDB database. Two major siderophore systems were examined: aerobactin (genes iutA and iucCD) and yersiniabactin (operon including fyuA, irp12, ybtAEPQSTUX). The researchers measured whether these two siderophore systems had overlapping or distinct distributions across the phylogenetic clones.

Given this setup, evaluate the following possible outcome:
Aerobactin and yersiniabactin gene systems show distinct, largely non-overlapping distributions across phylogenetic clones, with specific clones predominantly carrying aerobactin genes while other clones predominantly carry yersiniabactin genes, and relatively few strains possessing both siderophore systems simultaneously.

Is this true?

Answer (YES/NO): YES